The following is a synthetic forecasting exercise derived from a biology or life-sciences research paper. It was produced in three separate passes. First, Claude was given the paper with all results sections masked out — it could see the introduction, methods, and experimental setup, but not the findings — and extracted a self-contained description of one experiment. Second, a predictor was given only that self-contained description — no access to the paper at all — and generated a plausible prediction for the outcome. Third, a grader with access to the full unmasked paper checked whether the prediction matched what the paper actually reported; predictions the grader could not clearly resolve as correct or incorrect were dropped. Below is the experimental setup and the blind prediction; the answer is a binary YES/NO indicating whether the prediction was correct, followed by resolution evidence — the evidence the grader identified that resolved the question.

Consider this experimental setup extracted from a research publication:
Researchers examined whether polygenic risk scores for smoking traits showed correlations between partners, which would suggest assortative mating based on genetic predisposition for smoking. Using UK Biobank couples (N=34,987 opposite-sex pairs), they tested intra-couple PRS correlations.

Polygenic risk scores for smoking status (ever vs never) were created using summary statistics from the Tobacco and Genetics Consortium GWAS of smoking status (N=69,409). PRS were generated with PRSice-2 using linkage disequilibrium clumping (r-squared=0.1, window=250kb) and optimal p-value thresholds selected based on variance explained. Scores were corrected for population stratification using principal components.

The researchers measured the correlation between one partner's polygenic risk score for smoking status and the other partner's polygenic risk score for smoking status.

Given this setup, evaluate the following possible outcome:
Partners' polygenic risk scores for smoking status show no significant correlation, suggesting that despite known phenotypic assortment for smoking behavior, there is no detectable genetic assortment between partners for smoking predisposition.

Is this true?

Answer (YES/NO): NO